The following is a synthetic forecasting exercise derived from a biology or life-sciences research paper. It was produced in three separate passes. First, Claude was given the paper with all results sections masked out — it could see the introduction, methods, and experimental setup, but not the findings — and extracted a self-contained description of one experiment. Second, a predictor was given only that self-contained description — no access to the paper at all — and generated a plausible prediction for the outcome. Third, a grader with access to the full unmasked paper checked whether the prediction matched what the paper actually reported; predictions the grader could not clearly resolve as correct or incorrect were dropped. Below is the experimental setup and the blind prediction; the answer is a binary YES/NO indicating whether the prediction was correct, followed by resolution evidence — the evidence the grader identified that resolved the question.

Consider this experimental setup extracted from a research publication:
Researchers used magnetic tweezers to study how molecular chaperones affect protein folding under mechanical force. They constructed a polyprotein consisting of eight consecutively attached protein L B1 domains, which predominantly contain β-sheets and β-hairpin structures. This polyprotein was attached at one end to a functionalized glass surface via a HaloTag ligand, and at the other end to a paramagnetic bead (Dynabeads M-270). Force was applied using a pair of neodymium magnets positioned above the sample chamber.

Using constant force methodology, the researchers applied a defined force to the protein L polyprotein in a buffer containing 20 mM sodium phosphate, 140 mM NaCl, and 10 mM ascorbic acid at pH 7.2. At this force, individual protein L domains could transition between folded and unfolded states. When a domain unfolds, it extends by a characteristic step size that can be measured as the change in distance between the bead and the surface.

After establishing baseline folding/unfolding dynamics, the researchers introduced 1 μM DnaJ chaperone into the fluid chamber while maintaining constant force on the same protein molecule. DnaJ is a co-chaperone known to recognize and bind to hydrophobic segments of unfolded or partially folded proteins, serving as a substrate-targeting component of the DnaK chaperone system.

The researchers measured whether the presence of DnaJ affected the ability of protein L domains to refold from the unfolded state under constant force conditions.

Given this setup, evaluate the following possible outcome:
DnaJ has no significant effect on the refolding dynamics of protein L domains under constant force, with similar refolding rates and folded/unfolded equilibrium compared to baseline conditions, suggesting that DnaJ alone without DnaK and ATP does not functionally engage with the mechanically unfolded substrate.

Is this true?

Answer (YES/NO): NO